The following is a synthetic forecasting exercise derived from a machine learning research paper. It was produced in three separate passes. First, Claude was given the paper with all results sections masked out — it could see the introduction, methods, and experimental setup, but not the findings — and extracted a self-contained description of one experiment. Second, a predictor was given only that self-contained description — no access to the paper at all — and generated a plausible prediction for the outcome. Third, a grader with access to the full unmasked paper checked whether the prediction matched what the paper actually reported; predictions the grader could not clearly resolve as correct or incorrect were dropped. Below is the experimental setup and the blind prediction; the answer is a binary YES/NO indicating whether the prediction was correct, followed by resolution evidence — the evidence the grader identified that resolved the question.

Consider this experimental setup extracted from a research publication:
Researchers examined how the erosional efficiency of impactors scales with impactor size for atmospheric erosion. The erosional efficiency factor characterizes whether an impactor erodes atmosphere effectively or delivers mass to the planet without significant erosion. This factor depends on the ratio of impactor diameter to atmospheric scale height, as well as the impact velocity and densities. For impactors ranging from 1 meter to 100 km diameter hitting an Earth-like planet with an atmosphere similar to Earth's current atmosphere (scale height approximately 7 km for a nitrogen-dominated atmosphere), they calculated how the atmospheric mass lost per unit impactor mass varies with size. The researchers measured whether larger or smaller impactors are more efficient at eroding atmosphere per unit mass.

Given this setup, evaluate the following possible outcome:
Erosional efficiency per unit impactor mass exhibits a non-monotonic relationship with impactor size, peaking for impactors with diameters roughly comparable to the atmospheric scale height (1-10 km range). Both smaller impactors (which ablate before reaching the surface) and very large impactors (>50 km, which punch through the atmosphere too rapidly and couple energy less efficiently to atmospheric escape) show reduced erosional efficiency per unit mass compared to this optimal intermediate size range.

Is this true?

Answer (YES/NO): YES